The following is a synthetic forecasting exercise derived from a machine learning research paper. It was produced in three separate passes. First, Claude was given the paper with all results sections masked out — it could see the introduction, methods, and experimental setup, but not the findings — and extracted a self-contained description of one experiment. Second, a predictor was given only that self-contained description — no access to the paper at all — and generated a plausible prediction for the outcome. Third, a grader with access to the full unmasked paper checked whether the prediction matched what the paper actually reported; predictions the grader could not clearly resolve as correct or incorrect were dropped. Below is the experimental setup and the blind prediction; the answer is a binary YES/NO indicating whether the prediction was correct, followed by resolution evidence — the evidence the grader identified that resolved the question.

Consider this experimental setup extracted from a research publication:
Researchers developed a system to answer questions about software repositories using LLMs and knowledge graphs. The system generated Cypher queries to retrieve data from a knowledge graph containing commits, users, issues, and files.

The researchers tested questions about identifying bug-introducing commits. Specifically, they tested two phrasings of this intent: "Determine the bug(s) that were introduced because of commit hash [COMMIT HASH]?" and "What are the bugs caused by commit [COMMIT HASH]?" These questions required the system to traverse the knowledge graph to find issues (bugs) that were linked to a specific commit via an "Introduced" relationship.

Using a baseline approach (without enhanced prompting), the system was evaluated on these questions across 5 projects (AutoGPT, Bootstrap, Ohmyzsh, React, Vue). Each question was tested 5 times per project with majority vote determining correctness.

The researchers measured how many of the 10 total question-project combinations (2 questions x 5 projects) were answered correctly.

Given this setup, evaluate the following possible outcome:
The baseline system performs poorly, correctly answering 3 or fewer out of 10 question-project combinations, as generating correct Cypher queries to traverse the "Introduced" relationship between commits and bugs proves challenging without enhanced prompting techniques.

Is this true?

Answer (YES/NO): NO